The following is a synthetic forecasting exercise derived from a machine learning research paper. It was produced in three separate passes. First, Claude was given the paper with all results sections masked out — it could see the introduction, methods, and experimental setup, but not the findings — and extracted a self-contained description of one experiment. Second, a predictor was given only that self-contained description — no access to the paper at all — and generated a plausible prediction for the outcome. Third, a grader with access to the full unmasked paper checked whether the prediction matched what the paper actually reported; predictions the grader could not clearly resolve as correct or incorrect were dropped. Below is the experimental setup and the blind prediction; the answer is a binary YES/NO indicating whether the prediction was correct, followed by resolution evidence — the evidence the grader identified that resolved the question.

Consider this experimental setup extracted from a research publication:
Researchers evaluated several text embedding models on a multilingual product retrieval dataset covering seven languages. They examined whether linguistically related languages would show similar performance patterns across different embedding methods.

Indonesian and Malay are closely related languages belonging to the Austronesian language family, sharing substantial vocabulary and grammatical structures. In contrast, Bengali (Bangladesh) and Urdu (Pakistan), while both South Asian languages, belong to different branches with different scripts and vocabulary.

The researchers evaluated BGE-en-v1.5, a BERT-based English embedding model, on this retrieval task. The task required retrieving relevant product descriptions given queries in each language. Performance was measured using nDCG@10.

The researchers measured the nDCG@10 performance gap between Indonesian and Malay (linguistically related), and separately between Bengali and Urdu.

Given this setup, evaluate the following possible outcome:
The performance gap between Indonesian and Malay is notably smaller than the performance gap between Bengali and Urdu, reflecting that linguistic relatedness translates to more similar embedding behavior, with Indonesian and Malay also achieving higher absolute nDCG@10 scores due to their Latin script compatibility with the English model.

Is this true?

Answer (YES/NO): NO